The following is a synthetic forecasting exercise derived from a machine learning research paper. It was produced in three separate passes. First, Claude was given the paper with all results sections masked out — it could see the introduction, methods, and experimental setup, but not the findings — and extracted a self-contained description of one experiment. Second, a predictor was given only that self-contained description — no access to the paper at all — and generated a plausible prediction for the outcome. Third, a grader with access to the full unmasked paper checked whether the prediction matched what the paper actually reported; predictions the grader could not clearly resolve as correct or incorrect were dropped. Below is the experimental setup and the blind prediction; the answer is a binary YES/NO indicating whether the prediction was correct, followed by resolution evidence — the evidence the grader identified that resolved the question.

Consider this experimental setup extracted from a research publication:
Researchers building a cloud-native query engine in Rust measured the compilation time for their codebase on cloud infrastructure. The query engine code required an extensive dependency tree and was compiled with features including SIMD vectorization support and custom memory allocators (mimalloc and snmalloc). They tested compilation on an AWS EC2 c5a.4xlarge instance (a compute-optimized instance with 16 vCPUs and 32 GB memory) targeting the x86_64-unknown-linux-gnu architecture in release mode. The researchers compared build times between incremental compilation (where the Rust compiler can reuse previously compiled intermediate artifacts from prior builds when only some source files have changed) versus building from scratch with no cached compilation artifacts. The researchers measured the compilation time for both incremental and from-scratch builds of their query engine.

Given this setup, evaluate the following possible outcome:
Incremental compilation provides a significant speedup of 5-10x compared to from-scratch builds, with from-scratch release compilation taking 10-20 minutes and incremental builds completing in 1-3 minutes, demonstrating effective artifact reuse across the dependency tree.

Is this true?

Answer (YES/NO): NO